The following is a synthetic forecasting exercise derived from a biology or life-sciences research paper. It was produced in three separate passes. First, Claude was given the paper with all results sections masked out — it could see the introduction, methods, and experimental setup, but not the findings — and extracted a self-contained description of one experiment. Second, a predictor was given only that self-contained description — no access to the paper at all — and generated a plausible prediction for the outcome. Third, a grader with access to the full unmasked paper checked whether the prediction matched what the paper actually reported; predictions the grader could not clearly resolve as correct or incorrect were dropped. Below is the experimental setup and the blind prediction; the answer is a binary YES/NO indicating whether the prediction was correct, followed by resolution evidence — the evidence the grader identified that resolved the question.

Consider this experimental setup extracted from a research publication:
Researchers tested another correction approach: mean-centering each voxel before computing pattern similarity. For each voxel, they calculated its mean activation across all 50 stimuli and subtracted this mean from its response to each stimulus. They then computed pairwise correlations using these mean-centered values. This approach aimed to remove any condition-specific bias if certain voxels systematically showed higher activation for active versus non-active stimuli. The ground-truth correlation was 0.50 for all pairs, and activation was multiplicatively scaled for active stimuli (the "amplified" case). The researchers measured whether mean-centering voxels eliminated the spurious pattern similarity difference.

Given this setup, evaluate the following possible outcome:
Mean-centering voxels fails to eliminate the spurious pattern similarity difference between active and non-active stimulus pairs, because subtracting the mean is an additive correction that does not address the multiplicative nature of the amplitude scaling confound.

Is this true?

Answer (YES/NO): YES